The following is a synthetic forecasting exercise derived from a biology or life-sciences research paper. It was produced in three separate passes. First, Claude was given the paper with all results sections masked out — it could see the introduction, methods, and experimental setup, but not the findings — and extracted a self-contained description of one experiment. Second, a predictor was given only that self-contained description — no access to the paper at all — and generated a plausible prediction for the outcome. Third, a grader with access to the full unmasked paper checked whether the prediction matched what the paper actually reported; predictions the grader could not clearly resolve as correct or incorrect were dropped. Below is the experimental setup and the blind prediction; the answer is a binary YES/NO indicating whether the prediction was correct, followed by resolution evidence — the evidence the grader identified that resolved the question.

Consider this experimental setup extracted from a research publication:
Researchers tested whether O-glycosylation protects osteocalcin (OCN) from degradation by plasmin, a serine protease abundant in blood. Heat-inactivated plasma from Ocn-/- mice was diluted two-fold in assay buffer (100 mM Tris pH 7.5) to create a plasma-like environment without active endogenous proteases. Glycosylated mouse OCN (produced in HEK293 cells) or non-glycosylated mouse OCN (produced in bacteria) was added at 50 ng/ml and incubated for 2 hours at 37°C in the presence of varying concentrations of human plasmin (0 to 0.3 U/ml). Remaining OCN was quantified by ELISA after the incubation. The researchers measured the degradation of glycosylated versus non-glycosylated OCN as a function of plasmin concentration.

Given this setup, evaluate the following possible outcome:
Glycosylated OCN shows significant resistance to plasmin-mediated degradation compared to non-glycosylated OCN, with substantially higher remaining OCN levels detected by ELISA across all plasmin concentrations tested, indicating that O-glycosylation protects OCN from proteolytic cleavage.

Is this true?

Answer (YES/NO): NO